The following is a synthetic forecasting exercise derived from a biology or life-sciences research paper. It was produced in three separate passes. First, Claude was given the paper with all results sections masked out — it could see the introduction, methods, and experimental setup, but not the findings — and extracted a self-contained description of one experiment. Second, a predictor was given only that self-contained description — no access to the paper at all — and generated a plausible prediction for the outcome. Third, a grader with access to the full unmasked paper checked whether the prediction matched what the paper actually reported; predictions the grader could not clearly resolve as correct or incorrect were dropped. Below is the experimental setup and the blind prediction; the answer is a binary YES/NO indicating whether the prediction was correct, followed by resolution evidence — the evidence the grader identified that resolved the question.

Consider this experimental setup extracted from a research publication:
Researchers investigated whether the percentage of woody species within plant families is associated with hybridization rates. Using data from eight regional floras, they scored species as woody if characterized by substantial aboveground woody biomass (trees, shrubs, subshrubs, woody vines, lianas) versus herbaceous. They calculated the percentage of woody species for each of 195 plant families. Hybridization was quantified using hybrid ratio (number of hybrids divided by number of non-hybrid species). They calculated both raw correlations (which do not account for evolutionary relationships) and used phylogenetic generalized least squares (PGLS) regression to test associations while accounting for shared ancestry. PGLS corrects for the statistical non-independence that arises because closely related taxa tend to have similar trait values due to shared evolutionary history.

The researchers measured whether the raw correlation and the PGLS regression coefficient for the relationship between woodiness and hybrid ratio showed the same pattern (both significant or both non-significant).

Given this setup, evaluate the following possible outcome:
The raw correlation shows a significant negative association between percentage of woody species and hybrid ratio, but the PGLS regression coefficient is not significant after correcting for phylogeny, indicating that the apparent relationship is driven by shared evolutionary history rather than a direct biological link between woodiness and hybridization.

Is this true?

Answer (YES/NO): NO